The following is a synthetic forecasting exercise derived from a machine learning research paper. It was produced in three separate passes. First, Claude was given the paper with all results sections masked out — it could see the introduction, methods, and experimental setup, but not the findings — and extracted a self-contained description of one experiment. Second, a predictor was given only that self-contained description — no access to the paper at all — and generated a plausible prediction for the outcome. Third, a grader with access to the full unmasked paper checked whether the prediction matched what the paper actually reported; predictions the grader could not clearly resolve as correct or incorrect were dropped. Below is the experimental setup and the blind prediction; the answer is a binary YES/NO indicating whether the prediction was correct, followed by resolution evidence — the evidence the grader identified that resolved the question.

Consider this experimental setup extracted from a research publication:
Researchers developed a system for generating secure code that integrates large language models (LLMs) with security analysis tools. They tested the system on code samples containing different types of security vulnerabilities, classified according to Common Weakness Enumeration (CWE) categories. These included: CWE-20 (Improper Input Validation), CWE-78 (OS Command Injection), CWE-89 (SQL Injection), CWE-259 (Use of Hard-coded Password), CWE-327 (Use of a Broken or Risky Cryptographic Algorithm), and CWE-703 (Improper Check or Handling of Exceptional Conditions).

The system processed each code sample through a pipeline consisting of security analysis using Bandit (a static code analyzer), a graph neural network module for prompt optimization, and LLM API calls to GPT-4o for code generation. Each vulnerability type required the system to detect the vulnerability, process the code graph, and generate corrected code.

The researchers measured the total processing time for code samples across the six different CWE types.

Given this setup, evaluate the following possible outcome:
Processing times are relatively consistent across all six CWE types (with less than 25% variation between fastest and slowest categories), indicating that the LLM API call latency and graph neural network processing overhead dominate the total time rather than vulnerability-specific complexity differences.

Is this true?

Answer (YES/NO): NO